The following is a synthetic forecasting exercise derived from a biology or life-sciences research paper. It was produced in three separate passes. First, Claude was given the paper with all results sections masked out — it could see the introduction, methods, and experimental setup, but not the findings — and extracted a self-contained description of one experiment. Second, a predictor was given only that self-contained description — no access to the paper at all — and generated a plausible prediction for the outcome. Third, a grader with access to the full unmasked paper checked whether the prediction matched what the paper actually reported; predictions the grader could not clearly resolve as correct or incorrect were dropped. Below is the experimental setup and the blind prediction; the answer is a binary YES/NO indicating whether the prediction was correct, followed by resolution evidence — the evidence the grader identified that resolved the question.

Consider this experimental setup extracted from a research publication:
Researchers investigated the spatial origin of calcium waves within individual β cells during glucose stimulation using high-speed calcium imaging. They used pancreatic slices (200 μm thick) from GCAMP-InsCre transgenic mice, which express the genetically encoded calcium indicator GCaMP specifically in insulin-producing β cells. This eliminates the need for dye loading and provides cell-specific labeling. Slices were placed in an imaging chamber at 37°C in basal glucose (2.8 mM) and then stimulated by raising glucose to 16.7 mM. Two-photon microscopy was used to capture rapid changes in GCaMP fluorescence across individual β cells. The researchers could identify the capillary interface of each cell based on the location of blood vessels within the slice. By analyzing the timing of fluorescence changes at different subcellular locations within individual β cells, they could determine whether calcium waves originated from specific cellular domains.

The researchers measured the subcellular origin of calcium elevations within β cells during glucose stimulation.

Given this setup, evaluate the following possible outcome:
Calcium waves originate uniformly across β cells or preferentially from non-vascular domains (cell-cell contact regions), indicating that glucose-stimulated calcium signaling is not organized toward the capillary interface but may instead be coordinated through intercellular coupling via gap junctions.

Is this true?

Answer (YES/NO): NO